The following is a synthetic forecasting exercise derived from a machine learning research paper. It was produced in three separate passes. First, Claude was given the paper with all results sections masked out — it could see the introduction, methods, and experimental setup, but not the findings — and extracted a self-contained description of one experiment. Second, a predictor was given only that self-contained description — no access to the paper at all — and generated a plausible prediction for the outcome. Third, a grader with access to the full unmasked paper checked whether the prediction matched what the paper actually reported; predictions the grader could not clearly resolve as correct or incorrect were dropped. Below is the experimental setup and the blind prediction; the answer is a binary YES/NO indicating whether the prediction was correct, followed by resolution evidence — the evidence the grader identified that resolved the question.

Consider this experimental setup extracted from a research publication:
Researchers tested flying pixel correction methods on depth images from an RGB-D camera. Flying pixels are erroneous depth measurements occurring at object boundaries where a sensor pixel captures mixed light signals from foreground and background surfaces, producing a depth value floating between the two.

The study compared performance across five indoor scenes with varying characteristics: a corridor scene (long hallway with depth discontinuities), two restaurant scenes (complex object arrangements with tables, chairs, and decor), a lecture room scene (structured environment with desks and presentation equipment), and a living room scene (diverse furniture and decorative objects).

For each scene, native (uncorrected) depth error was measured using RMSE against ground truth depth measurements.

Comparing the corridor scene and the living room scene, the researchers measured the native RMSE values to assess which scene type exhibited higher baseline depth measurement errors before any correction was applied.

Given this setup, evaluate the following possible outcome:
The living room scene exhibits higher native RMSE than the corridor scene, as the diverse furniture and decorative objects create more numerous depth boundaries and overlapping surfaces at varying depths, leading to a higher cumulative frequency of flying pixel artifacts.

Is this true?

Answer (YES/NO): NO